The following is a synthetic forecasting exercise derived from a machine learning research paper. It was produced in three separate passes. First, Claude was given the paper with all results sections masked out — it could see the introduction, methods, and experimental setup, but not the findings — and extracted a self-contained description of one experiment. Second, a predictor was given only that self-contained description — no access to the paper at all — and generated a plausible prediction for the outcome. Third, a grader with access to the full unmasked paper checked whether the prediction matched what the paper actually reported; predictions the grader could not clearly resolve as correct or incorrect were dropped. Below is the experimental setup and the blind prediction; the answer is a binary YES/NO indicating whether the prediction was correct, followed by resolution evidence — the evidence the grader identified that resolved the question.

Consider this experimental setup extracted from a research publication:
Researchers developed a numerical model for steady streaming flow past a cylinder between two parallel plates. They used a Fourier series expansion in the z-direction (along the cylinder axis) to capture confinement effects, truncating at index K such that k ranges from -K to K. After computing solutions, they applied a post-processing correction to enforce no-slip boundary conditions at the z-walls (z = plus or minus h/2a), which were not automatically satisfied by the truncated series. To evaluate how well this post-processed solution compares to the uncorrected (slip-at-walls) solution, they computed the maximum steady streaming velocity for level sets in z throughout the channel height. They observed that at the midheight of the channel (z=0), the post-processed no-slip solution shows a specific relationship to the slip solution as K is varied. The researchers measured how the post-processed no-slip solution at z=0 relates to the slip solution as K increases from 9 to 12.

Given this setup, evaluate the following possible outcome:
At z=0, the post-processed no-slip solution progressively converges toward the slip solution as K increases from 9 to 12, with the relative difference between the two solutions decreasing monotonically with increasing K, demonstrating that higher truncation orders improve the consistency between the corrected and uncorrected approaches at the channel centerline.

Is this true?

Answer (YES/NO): NO